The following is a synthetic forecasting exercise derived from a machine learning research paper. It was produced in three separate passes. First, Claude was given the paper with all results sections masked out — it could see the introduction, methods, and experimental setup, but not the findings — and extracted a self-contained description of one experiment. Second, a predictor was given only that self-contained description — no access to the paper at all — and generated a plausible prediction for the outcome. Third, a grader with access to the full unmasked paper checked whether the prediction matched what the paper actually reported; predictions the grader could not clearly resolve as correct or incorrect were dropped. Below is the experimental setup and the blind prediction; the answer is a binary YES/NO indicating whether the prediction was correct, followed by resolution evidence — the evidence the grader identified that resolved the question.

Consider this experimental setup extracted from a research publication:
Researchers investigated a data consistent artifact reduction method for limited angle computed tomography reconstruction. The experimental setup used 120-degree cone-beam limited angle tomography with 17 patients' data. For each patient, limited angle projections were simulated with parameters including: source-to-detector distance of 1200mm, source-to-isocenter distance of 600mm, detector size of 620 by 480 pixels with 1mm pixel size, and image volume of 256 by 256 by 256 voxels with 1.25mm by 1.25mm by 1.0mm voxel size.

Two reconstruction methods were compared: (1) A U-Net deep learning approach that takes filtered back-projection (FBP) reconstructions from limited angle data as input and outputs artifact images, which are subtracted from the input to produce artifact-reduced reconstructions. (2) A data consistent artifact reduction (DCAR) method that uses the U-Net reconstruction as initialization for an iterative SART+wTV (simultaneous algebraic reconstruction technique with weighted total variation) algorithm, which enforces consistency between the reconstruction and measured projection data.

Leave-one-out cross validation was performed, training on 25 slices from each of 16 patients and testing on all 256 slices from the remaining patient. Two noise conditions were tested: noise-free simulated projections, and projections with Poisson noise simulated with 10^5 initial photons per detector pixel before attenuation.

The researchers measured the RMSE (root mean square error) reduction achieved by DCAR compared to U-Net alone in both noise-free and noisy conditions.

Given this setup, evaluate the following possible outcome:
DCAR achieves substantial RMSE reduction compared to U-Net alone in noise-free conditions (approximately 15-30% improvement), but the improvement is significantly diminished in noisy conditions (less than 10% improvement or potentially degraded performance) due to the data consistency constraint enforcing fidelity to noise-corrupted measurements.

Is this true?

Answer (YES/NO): NO